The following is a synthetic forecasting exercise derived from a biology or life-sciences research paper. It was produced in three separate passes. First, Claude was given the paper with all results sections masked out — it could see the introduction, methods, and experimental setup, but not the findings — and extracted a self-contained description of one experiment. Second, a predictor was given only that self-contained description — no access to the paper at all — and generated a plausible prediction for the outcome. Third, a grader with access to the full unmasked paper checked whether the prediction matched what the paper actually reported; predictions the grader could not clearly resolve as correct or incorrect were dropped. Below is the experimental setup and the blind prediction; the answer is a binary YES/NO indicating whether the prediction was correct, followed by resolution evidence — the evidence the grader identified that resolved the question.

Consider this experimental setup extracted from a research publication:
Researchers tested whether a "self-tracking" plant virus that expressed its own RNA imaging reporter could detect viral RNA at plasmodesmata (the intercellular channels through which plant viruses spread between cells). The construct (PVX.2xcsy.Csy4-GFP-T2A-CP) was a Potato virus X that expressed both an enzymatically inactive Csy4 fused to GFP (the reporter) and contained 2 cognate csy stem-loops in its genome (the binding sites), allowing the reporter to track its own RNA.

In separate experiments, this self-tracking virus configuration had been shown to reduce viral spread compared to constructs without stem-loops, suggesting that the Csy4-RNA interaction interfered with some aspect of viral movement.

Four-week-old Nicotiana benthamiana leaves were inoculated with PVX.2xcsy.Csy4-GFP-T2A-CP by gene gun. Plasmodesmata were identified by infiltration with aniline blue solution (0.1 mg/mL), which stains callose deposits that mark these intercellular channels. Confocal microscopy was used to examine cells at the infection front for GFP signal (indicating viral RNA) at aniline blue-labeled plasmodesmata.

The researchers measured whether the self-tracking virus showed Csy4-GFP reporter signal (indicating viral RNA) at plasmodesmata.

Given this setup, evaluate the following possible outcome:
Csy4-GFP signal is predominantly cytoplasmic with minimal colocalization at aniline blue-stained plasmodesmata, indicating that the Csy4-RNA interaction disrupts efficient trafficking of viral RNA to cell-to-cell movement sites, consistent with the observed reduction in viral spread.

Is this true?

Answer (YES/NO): NO